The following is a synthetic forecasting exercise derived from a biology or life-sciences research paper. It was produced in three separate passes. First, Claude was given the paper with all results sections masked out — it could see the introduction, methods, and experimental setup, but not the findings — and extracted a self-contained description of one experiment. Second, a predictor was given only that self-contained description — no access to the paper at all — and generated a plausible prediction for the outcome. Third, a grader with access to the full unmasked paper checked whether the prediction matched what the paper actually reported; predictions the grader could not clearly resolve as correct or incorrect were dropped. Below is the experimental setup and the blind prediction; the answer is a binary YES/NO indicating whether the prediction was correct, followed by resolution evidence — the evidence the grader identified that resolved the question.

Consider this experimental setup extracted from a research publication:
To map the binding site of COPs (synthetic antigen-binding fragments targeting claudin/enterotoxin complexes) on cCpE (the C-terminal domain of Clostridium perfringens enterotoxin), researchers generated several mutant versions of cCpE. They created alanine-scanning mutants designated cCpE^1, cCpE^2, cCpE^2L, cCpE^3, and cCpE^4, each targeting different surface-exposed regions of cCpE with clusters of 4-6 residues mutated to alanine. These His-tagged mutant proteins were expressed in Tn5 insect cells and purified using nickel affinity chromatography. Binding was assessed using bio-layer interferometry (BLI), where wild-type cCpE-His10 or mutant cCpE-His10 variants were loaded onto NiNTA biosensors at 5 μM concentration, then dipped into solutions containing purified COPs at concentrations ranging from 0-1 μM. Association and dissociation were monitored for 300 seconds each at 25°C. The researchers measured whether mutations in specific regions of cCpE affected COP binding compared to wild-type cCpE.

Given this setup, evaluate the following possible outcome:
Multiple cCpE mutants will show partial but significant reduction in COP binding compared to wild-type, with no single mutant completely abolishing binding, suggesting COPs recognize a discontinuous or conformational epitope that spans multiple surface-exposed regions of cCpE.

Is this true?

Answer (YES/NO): NO